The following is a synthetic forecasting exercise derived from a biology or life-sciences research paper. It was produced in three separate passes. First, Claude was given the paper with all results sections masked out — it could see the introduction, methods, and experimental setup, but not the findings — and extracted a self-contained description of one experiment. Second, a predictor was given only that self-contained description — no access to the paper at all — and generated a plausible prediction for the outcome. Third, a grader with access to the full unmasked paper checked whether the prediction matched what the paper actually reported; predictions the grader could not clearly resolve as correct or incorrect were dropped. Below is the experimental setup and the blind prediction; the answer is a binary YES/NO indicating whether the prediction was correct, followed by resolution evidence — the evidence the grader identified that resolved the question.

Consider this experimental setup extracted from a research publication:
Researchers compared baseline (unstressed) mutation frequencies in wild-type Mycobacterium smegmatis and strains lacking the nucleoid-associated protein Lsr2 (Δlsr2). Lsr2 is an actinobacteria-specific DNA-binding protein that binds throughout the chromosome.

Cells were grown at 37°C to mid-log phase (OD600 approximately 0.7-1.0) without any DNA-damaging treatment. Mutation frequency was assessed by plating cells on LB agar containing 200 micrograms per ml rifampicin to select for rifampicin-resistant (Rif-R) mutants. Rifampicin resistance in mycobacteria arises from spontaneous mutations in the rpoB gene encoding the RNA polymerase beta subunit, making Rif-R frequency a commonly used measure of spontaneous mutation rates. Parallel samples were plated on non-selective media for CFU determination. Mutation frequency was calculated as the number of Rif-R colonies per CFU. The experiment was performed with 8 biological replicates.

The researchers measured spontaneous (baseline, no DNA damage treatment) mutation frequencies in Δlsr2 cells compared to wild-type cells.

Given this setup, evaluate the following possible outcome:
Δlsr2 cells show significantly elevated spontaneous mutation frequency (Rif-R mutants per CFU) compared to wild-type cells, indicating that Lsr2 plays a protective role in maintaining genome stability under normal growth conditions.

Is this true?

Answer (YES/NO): NO